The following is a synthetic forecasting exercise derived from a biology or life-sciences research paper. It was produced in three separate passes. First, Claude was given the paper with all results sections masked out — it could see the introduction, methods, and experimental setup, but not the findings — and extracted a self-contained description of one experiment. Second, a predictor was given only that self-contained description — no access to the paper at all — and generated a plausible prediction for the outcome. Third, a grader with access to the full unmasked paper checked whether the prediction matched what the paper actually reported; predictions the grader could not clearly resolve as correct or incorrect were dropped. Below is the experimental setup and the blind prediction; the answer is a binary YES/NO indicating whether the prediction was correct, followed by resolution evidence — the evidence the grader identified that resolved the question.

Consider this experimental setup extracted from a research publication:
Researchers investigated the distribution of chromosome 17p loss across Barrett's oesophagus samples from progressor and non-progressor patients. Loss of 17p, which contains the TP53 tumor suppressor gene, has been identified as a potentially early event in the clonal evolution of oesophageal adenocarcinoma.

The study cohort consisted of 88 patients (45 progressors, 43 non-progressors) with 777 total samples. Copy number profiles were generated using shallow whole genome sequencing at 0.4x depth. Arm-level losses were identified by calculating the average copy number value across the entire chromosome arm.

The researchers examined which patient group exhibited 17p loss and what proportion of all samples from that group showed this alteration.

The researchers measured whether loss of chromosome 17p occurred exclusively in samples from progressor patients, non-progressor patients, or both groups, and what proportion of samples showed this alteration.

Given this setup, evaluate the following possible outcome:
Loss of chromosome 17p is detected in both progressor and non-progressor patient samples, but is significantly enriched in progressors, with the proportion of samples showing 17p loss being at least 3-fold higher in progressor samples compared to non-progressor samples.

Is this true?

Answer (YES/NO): NO